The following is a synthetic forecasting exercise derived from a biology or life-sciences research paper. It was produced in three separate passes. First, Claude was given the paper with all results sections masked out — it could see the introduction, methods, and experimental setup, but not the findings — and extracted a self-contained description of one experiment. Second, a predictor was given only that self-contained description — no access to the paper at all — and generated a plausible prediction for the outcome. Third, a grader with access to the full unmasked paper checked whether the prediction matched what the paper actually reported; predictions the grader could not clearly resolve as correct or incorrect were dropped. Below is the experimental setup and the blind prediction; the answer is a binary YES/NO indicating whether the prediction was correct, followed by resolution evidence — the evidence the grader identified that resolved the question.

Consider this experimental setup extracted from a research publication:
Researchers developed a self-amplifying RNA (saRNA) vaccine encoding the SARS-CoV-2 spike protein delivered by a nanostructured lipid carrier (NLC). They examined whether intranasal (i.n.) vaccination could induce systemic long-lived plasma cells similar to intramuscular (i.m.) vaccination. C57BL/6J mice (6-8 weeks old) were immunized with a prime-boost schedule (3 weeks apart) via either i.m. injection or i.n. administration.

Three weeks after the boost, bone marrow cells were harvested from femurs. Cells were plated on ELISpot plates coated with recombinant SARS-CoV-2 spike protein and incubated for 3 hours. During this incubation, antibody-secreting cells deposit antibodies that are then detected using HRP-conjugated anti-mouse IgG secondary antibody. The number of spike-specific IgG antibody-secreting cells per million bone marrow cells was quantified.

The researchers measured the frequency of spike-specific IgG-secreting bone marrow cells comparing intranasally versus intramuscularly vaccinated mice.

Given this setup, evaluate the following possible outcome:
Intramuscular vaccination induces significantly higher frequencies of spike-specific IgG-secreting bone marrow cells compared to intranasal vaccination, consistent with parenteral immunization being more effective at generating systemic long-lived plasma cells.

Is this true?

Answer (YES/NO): NO